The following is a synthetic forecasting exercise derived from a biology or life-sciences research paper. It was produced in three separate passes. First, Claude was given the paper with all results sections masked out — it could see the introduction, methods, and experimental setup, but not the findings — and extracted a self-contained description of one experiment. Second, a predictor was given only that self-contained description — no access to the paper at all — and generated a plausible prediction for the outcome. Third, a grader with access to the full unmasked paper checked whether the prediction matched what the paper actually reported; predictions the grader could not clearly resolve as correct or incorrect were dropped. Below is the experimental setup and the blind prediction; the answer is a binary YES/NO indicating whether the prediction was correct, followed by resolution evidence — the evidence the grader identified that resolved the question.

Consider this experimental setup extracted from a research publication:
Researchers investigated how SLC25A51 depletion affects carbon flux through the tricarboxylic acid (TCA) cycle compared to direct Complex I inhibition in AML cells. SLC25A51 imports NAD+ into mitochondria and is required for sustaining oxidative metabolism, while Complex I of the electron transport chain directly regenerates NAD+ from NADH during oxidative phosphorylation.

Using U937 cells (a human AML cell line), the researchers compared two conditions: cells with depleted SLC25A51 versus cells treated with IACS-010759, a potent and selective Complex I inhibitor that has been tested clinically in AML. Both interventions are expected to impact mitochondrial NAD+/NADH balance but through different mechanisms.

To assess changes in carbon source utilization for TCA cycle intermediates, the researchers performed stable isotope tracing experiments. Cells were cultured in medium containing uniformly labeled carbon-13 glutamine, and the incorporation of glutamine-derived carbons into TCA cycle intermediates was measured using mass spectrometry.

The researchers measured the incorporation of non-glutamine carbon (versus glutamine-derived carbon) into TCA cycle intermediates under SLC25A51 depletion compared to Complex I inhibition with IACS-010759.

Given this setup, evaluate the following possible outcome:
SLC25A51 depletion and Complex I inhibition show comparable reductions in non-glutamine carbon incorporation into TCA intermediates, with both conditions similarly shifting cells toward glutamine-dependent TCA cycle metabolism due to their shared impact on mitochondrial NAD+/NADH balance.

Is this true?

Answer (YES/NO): NO